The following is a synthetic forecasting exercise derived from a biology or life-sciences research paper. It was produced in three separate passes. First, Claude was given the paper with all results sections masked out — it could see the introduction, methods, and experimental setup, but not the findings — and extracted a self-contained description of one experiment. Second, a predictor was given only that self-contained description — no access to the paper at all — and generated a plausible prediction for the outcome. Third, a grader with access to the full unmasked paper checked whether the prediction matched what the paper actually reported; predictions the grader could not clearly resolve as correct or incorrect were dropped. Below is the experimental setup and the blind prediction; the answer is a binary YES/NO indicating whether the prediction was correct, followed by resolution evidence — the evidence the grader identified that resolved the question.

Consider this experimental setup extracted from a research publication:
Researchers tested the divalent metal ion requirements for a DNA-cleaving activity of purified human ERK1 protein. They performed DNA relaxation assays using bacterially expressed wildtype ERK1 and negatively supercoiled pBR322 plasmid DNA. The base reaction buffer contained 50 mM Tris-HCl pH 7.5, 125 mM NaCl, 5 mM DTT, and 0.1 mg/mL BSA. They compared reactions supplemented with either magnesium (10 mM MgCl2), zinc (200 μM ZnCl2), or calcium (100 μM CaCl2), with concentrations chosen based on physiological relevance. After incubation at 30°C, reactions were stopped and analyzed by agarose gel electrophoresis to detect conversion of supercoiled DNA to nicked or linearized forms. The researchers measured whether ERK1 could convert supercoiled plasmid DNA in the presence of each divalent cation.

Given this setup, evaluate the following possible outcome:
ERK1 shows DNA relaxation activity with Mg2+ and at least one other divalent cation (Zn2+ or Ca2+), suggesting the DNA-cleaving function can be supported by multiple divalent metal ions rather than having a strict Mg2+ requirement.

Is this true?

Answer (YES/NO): NO